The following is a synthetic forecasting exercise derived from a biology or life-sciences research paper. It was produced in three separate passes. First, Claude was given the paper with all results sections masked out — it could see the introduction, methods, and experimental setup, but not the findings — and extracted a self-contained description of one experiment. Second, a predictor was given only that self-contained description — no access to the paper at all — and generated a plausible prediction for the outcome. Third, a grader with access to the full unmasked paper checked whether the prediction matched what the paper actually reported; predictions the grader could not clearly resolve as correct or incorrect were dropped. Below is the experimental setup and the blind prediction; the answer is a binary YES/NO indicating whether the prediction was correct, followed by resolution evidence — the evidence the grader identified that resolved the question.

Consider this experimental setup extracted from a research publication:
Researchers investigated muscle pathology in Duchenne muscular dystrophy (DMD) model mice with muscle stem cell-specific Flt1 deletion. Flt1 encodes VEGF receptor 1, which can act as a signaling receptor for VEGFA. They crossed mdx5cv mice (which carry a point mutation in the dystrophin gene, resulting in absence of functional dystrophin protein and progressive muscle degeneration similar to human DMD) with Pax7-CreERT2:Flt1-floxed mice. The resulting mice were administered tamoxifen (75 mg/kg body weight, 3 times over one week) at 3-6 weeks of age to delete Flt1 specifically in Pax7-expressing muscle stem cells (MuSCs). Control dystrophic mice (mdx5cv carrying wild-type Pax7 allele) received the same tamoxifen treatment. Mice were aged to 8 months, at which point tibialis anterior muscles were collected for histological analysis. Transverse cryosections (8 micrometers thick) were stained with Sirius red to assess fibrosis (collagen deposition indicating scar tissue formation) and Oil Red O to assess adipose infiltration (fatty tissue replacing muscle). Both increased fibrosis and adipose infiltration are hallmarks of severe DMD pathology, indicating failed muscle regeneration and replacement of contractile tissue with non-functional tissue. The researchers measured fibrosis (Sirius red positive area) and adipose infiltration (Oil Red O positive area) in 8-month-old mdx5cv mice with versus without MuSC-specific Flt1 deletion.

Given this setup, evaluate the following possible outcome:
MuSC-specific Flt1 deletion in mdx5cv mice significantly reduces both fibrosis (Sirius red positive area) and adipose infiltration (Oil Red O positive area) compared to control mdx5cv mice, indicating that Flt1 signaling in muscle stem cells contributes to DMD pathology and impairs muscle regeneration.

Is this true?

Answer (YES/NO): NO